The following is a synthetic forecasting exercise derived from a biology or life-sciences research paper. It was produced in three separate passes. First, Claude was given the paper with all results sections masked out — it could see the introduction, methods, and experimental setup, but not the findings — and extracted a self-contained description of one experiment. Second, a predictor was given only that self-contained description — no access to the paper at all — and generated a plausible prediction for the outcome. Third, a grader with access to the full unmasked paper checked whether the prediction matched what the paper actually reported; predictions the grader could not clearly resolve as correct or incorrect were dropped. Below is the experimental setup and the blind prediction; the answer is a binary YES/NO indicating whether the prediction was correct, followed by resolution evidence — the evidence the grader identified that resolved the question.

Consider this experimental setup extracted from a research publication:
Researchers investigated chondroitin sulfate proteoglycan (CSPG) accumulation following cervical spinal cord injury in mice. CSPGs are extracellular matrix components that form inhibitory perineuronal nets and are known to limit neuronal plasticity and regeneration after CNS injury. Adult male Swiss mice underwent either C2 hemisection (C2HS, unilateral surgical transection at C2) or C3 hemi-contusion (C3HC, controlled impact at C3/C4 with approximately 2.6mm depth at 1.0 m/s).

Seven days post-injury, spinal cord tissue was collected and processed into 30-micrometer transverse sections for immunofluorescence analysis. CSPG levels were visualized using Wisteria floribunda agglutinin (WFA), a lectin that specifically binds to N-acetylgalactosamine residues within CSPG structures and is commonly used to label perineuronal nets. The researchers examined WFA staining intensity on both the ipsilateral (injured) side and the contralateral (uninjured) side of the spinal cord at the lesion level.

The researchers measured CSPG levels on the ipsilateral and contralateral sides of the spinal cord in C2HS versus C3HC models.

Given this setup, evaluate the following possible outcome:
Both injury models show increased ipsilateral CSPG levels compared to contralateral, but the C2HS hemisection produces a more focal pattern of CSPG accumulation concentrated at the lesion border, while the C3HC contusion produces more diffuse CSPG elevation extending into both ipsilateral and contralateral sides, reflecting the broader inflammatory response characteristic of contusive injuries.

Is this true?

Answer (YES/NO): NO